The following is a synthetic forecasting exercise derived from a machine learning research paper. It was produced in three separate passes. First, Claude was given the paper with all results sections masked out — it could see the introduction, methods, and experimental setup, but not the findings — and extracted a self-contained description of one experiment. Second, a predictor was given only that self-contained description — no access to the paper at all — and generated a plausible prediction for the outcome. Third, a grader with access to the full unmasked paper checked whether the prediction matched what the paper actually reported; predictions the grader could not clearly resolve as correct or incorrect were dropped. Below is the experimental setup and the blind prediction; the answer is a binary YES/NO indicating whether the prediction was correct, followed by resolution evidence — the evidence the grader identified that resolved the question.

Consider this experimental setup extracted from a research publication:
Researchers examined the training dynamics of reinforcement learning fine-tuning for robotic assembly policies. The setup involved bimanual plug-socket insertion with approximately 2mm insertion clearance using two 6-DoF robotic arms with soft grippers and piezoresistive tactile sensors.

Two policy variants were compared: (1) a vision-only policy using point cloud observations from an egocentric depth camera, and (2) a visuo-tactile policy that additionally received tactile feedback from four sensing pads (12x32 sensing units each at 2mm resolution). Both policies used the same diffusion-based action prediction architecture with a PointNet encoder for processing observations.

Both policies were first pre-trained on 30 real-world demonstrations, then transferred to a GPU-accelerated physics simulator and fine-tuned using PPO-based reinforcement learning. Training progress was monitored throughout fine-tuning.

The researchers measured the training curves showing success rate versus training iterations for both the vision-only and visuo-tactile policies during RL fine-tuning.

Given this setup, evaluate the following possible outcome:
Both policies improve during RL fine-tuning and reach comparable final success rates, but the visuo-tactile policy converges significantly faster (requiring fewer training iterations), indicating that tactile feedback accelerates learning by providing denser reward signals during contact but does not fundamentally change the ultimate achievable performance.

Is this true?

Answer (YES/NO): NO